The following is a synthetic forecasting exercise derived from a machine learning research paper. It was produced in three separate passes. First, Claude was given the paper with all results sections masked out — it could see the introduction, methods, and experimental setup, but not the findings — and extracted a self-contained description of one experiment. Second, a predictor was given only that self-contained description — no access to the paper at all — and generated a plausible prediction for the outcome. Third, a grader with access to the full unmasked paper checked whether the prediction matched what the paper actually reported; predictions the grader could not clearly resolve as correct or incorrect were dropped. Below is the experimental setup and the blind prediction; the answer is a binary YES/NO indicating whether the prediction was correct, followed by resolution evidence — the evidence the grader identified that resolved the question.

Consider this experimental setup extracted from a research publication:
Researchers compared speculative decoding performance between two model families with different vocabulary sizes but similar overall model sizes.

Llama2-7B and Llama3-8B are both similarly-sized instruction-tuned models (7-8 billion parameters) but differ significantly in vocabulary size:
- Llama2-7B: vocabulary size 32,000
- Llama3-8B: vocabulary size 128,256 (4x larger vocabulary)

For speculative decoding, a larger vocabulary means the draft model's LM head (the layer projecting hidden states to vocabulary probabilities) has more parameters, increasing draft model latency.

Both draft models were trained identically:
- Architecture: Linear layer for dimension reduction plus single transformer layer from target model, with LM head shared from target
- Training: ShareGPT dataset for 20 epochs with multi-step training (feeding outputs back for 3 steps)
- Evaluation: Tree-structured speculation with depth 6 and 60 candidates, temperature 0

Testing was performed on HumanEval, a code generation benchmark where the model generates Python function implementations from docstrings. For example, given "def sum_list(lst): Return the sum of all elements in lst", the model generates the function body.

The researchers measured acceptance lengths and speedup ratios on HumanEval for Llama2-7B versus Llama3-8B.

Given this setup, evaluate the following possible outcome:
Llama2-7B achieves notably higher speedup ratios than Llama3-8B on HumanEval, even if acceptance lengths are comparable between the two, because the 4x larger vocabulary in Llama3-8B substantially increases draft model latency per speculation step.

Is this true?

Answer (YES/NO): YES